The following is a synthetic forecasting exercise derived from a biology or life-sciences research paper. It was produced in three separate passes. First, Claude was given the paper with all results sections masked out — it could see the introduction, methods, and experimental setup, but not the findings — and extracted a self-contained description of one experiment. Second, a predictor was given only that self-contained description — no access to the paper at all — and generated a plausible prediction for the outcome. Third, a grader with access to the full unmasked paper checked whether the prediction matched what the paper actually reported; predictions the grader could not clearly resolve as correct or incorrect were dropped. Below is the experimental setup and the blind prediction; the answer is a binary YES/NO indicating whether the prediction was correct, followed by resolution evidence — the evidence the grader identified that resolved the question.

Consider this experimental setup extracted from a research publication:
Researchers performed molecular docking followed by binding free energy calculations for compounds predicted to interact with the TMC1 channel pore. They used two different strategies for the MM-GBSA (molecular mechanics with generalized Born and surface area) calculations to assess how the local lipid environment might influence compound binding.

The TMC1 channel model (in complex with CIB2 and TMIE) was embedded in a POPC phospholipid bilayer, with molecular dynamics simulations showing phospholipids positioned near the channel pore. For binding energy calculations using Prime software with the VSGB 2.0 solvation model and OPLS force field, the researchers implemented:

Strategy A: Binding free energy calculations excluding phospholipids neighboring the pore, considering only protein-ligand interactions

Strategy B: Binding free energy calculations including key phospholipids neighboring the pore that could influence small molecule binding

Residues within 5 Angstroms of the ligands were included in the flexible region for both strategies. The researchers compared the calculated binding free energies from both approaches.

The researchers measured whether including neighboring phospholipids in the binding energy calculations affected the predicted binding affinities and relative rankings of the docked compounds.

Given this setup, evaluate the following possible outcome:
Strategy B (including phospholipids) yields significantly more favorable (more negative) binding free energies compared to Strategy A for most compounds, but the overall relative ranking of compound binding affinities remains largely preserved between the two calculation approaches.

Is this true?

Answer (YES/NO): YES